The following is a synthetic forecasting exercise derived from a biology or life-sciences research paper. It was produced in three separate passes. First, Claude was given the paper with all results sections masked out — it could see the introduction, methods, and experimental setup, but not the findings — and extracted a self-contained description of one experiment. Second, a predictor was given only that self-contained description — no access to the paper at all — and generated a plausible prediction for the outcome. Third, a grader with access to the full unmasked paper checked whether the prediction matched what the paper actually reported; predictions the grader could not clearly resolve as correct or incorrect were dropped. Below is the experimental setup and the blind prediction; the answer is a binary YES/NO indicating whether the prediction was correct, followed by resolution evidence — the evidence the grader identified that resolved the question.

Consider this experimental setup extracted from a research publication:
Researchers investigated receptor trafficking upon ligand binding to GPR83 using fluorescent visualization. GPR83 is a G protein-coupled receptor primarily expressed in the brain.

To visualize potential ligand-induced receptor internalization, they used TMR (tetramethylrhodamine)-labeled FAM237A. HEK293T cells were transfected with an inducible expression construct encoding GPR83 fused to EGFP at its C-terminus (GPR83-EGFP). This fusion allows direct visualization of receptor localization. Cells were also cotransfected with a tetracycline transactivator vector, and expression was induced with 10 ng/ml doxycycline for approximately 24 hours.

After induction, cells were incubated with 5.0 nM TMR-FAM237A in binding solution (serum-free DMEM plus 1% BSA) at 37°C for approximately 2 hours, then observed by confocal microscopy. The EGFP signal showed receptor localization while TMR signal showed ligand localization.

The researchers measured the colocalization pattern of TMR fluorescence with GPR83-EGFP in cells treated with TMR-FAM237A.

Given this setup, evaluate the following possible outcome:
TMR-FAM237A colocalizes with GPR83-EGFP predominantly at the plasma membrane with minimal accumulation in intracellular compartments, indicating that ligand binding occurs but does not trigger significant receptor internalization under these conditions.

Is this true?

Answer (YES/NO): NO